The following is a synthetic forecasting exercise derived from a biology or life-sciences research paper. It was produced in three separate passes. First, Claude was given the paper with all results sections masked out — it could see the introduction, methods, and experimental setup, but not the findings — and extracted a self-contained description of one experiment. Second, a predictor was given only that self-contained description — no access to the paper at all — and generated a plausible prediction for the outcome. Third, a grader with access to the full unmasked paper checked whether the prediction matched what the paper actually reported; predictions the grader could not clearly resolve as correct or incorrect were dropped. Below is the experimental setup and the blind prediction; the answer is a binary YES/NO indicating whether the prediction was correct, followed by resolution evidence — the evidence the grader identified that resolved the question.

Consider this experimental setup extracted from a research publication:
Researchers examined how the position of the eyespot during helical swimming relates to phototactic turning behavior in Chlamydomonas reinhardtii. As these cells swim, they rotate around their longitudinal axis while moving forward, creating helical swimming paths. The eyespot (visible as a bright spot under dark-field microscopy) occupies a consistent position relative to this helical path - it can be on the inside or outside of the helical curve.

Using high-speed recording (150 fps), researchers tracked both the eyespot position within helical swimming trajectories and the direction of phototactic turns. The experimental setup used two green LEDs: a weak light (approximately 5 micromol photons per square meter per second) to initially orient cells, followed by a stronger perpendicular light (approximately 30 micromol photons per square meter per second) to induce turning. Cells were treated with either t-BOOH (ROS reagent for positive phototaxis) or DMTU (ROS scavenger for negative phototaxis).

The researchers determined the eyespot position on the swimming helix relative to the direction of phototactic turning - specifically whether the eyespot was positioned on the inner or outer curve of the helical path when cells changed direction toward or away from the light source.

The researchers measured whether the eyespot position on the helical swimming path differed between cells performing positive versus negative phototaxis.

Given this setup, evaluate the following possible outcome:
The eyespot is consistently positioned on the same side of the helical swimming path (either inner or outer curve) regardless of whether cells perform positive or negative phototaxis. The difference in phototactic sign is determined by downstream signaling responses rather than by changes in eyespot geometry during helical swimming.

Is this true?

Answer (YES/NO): NO